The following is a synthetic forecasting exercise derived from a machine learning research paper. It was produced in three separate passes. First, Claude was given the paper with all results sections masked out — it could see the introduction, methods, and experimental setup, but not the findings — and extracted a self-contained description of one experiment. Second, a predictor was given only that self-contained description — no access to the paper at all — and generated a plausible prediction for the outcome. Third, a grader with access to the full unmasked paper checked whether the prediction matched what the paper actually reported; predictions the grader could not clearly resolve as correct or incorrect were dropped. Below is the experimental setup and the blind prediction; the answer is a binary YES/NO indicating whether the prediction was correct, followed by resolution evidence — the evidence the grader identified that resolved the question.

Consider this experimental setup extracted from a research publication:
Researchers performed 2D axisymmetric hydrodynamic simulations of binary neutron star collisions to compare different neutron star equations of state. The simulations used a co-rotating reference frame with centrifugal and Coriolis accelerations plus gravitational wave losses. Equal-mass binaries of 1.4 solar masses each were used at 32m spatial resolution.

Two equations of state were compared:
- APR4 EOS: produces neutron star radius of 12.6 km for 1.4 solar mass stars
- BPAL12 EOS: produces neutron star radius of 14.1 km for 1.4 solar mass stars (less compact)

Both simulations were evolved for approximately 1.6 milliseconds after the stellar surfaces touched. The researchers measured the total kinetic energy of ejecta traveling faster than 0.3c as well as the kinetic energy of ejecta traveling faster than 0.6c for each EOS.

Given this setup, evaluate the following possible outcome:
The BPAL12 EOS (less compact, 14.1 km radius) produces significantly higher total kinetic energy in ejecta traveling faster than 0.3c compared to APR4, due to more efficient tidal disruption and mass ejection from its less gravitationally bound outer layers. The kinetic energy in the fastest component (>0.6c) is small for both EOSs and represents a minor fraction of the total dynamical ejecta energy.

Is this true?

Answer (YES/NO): NO